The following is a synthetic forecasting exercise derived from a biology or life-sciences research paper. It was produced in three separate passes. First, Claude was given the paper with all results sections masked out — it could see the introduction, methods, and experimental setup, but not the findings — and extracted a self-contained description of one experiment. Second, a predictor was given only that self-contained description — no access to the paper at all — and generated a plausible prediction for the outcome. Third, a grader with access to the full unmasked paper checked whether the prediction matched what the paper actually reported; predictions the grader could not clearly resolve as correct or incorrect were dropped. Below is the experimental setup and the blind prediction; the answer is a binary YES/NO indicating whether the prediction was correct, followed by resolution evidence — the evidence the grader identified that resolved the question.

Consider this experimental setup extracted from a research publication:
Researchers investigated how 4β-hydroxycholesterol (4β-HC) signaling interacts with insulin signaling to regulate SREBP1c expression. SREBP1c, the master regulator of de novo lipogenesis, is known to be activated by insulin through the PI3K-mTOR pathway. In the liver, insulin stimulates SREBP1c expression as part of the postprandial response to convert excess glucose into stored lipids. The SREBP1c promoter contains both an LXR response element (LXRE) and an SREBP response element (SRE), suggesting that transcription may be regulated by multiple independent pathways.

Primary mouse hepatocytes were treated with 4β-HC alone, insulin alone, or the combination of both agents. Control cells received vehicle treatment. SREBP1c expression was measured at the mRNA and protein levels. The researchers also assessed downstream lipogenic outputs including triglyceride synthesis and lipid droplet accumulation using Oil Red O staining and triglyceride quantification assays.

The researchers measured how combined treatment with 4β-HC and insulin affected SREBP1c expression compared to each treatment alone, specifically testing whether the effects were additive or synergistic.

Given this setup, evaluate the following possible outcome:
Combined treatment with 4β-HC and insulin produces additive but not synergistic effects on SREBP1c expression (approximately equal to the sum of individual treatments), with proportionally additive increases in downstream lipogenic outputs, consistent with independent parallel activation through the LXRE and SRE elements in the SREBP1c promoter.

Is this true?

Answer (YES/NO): NO